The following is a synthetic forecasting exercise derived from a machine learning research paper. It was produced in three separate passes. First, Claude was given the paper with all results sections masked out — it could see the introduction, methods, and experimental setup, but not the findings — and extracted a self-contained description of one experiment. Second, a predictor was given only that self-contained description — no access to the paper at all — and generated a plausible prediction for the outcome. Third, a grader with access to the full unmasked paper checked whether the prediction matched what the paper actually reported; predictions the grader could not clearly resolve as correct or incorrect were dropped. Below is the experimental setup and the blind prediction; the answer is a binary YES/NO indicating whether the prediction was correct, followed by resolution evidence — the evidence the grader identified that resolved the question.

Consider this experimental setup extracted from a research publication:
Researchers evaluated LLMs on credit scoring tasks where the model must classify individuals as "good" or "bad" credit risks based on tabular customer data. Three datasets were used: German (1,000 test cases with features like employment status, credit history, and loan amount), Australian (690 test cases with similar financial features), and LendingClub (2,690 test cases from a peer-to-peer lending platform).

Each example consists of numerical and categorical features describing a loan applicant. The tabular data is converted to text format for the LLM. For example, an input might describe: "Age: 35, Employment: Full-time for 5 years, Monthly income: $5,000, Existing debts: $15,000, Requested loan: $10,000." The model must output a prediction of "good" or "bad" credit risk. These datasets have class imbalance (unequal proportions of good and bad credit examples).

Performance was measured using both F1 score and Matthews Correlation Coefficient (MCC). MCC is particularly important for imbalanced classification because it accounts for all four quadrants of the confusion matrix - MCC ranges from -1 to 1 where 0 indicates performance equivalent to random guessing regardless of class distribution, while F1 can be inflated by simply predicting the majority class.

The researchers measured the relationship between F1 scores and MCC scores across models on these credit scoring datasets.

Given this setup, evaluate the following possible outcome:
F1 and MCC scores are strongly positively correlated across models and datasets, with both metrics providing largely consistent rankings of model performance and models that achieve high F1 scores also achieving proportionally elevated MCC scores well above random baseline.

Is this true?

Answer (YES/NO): NO